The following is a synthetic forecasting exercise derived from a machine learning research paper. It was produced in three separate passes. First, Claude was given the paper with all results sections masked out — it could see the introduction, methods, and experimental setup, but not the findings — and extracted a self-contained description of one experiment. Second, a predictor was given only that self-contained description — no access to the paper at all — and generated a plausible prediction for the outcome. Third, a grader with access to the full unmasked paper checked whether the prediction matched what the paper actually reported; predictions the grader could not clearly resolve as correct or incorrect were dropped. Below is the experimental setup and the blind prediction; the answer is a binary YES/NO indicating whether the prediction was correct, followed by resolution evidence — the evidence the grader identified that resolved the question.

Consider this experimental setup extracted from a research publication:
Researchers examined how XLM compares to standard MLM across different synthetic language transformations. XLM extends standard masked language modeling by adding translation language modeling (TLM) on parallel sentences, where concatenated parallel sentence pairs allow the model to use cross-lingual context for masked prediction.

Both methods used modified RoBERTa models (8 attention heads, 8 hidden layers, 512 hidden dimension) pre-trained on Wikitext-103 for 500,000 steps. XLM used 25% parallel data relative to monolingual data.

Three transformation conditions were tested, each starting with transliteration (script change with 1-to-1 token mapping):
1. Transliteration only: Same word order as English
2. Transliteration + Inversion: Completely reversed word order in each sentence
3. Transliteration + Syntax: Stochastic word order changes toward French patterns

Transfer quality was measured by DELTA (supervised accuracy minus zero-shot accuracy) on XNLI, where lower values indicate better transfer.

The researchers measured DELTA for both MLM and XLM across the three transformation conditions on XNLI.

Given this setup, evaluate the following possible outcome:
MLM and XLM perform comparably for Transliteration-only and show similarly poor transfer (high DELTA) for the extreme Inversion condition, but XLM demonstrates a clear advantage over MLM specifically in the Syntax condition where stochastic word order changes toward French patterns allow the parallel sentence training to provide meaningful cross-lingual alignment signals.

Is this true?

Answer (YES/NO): NO